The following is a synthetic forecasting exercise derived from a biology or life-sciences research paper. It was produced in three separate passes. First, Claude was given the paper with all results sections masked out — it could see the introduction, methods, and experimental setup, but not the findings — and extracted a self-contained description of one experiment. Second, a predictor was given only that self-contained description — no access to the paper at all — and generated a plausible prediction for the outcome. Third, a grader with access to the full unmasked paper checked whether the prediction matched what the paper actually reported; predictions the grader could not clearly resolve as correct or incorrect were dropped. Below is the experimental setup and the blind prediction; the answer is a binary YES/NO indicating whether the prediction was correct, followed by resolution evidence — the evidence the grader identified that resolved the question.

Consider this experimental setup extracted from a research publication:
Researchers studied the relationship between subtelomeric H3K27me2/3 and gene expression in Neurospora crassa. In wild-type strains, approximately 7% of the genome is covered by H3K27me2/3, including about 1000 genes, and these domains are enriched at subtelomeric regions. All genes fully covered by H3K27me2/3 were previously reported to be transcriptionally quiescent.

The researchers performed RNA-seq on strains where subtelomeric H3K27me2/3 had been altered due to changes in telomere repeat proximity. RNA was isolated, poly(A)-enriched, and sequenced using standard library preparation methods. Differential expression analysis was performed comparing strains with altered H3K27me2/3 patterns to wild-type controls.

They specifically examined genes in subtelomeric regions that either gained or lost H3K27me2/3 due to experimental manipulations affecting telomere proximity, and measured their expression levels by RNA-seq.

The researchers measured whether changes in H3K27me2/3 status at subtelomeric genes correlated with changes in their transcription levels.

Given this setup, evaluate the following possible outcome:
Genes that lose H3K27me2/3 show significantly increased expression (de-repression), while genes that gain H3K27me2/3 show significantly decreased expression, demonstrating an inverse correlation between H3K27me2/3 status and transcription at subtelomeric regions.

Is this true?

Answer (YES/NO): YES